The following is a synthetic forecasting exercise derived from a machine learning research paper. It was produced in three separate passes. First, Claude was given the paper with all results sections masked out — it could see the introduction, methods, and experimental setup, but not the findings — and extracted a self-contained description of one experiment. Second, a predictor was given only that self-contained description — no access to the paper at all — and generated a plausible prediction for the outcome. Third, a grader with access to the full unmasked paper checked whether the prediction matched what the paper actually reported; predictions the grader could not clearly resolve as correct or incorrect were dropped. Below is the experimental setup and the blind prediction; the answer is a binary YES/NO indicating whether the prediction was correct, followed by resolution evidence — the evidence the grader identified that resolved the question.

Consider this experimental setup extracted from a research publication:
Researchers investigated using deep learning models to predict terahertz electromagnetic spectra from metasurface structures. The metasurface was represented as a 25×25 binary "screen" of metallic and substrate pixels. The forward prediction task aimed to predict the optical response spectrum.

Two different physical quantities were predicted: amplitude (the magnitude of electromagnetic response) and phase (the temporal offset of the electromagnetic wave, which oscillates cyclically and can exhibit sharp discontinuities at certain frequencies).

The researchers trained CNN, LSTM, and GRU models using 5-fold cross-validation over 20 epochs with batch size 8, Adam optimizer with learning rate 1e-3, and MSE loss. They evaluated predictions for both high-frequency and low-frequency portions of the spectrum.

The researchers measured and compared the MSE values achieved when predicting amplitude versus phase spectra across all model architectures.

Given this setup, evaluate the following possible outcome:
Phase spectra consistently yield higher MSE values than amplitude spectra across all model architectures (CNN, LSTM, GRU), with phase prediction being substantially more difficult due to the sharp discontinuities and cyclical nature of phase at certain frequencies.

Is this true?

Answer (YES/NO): YES